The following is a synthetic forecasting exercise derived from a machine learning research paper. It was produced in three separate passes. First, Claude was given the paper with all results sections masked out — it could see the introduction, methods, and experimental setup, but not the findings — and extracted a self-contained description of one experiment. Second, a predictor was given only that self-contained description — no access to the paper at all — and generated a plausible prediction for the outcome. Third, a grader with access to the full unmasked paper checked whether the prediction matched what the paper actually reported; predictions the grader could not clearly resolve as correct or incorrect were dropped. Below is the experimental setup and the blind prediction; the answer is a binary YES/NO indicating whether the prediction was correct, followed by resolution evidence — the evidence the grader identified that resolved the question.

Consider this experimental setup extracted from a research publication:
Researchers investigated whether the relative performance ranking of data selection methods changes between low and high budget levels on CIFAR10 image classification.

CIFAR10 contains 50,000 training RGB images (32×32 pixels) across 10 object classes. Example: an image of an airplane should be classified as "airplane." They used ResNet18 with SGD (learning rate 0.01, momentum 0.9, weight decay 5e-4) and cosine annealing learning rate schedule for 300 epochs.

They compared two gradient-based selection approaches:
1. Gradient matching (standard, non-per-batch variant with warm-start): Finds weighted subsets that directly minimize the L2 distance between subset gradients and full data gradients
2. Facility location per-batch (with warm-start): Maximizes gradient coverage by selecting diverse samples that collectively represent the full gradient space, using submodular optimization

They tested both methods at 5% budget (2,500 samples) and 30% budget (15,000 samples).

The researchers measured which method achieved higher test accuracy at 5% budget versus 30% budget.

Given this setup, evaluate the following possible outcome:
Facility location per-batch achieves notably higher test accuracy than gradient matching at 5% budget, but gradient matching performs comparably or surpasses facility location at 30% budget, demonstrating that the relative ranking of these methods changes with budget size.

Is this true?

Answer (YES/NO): NO